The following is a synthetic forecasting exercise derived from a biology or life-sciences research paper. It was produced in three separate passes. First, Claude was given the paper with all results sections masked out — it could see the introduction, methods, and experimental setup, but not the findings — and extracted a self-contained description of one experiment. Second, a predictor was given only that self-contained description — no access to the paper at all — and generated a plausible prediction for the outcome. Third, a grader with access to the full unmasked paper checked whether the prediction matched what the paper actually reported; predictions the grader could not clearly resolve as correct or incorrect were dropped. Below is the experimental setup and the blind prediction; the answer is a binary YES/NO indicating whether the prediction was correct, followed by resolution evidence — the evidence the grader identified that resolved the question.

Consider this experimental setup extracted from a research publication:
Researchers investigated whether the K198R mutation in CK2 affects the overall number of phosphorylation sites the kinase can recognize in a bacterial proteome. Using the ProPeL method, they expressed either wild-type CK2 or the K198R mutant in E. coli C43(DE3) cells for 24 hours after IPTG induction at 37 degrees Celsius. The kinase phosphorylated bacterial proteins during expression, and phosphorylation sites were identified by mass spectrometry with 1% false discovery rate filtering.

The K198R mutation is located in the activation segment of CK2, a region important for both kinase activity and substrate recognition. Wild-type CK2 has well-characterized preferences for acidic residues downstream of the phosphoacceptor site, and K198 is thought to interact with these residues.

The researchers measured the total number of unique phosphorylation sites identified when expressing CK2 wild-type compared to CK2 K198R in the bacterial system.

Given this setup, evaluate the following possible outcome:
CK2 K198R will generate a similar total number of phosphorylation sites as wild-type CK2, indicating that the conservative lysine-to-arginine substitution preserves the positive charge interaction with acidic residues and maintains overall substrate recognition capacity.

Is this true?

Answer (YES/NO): NO